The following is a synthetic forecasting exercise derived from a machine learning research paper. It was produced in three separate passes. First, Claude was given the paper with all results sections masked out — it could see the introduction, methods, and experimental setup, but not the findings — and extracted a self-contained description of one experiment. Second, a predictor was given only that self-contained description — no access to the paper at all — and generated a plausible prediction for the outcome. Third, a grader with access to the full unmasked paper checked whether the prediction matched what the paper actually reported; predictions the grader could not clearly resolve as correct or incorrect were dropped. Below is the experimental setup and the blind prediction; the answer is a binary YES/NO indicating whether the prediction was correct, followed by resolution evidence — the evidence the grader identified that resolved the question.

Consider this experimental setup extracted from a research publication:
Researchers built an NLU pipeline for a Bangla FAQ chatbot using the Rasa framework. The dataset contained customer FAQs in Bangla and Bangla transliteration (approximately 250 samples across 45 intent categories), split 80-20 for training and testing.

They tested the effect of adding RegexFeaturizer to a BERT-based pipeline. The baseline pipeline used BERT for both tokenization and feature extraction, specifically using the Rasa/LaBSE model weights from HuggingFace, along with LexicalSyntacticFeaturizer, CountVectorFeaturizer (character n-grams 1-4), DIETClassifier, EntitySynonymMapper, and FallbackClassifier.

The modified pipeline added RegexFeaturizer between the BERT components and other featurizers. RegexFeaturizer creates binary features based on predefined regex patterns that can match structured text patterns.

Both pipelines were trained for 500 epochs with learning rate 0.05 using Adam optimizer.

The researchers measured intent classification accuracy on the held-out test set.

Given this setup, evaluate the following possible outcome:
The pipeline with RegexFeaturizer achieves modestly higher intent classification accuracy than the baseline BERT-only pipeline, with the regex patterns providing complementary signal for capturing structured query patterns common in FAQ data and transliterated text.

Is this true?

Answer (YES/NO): YES